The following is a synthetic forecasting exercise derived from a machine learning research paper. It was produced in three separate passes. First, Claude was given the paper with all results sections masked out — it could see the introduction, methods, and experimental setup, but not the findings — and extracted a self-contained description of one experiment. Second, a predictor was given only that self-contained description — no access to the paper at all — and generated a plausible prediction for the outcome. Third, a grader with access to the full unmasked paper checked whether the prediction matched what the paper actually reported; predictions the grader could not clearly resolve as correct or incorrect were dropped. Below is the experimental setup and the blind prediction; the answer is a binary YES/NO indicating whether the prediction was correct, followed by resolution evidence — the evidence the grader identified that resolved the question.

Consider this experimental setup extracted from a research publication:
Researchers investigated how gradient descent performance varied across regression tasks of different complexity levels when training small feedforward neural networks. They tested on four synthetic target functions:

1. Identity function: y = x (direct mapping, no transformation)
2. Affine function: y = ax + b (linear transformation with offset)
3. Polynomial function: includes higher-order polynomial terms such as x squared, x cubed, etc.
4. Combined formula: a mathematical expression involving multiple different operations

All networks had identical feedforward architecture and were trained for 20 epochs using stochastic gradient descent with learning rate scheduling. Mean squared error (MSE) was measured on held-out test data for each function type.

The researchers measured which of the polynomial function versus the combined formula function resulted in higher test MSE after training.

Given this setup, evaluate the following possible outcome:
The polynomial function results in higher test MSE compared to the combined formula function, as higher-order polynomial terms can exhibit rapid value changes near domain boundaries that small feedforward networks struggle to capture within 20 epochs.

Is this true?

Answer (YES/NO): YES